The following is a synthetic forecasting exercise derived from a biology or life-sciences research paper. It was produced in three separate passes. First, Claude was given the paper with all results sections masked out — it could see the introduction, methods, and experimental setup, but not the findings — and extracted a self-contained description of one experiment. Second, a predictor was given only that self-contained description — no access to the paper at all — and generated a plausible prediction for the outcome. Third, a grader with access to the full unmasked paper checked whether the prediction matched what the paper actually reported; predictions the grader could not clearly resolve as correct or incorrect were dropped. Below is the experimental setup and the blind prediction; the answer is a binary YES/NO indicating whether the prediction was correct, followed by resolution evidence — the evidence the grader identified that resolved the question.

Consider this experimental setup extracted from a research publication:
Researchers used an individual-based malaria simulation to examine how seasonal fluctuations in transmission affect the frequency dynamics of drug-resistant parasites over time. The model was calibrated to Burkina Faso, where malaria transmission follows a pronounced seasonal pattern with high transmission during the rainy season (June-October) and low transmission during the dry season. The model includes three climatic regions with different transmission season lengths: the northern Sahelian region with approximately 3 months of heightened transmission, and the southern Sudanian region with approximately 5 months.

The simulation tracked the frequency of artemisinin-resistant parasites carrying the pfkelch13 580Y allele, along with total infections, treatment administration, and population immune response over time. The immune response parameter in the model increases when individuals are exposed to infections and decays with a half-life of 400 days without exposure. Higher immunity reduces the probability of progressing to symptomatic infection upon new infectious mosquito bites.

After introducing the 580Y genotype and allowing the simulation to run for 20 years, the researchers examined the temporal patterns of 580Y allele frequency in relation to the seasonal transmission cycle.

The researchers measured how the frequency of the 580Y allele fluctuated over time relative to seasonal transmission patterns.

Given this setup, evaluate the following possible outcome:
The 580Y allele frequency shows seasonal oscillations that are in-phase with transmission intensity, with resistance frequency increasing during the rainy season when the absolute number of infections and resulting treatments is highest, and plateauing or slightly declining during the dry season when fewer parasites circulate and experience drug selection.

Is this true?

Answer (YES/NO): NO